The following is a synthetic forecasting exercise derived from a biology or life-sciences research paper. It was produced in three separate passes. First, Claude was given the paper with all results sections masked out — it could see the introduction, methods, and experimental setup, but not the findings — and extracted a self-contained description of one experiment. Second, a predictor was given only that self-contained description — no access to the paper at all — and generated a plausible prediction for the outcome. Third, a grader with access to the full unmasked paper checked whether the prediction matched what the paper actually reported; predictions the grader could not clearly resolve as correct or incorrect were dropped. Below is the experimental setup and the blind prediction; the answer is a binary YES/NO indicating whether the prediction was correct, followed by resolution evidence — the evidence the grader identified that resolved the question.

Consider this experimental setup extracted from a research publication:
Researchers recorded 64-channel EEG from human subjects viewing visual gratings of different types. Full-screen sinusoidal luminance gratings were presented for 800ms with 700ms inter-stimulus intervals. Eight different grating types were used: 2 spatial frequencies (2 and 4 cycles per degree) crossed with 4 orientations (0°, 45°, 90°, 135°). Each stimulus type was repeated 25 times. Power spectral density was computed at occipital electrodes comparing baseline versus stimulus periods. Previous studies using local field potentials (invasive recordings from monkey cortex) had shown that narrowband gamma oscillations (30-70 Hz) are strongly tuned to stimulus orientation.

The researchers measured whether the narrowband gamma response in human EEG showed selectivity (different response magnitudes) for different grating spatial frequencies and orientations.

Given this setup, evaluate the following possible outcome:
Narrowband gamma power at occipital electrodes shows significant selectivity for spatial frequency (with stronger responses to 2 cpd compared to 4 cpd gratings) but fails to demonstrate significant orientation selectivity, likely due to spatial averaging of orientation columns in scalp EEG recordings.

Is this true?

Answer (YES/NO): NO